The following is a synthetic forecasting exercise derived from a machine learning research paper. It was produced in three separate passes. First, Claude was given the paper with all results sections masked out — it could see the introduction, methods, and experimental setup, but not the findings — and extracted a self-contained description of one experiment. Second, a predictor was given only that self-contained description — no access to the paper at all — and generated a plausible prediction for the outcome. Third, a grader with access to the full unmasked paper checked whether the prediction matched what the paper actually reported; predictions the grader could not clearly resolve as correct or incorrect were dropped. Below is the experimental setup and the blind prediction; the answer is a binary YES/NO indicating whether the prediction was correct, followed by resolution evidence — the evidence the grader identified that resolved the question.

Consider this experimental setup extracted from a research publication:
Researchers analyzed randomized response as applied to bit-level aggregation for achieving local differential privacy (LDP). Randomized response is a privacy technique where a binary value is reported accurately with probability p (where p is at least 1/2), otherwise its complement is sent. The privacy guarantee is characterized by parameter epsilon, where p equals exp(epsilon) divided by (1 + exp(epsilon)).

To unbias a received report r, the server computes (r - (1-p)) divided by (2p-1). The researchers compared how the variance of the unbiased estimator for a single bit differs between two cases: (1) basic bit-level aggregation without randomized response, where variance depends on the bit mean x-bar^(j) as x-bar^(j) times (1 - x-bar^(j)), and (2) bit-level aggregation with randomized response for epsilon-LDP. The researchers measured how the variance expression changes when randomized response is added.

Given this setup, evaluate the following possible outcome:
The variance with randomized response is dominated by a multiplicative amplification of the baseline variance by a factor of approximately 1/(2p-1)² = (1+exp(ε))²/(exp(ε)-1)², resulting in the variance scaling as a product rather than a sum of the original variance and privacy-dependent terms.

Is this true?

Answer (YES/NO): NO